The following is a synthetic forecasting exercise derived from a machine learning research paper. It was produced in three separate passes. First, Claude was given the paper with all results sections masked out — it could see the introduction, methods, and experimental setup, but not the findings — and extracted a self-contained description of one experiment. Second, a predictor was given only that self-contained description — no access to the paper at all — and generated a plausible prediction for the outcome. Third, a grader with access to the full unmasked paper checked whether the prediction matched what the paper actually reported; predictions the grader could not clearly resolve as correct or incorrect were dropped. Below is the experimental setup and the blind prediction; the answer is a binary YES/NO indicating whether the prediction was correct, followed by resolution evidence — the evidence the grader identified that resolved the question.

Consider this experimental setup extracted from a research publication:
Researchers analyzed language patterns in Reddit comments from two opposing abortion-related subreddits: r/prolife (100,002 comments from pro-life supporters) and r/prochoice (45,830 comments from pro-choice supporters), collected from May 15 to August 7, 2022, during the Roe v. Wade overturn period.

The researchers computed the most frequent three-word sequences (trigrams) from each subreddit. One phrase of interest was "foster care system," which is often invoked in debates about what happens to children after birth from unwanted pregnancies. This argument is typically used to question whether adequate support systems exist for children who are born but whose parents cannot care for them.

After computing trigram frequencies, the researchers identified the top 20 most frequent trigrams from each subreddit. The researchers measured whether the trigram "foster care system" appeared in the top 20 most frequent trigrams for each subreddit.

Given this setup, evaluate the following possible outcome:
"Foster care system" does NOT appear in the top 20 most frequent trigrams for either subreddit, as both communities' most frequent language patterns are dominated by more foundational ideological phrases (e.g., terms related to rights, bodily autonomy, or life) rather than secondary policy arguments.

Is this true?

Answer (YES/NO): NO